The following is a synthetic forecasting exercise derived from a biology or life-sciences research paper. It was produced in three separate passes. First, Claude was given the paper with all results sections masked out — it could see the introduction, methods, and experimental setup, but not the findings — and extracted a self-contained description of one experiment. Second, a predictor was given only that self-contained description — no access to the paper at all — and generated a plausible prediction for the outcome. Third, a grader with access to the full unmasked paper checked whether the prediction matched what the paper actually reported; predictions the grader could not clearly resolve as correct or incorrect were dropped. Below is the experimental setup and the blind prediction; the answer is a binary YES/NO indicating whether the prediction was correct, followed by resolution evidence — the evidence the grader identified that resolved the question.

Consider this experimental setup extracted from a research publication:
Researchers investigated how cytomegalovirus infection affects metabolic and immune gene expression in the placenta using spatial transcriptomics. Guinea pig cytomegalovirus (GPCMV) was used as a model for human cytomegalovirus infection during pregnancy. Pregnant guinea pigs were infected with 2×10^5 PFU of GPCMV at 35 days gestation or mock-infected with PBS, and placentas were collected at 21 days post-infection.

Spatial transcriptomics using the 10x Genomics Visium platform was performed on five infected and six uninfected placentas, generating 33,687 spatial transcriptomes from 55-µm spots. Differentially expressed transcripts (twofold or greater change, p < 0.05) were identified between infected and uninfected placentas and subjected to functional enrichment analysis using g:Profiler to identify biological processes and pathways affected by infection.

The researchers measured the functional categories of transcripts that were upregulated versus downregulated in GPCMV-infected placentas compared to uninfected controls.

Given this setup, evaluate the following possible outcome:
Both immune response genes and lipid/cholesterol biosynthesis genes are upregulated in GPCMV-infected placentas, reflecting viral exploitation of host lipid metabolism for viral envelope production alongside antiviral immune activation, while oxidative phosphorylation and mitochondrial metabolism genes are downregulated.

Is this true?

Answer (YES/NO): NO